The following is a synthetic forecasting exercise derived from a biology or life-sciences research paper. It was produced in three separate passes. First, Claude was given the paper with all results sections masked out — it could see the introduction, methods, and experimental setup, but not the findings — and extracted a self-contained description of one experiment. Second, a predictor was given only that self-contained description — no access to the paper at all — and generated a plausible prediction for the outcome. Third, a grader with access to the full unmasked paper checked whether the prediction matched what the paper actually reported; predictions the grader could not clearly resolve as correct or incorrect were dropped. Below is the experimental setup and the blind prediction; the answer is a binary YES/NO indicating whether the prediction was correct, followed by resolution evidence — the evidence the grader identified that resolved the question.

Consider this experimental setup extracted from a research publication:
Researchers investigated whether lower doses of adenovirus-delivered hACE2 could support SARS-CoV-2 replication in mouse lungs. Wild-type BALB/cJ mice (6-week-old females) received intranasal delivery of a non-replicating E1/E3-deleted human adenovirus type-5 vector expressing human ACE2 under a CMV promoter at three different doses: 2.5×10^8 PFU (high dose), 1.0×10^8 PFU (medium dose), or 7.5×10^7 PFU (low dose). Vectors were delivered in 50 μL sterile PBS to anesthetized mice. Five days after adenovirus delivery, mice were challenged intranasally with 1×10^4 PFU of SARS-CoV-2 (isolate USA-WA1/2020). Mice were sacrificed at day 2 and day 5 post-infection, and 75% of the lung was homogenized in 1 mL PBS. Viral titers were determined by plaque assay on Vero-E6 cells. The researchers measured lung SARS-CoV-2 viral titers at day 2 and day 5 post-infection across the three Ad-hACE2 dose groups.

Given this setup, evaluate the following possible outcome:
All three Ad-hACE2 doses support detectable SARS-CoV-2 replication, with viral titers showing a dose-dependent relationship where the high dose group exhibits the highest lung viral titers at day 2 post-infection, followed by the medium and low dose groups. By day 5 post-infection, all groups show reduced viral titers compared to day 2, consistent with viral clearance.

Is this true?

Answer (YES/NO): NO